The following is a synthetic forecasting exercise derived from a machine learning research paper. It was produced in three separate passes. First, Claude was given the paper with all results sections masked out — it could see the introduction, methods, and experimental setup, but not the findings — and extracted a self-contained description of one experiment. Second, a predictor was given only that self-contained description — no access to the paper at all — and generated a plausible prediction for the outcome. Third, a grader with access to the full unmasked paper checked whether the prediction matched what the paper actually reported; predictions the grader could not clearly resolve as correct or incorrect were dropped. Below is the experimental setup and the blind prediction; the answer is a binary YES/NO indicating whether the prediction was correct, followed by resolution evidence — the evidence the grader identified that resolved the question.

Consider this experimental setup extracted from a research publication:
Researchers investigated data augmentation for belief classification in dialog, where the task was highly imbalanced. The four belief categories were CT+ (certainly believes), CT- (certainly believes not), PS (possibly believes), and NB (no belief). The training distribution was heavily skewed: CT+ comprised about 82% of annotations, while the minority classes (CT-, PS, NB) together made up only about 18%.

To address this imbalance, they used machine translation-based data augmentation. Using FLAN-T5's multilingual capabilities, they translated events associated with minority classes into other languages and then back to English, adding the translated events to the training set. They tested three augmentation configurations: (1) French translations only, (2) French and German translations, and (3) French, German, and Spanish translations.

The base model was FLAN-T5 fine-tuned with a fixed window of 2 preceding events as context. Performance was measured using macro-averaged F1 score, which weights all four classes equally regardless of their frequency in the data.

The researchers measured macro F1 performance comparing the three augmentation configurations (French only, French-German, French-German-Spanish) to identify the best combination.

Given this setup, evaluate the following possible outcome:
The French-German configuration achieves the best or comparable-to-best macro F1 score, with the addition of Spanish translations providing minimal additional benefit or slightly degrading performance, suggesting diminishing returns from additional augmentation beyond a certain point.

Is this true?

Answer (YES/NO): YES